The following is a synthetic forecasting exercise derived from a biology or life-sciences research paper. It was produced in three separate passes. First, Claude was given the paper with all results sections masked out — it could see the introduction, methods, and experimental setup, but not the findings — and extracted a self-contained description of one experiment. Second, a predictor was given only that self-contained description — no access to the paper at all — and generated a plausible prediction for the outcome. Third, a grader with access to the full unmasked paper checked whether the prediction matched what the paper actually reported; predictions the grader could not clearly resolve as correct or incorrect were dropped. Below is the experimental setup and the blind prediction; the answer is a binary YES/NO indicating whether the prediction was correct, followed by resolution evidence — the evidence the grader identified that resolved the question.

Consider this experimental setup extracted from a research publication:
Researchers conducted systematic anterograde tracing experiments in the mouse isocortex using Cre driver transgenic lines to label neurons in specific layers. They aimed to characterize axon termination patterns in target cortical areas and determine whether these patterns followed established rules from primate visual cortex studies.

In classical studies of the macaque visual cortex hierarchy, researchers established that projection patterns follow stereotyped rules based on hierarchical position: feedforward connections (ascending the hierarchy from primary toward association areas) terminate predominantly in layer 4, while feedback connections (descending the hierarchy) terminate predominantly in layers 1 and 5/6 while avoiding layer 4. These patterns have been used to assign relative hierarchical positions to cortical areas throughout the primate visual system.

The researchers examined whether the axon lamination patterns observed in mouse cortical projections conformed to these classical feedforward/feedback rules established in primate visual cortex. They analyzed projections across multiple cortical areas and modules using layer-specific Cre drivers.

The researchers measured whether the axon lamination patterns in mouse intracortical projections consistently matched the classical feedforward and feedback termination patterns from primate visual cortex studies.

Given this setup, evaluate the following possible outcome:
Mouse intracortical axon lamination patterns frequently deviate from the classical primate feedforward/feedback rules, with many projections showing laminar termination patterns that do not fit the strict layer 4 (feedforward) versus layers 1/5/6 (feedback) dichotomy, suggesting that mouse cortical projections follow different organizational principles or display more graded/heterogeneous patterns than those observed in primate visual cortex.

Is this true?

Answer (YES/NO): NO